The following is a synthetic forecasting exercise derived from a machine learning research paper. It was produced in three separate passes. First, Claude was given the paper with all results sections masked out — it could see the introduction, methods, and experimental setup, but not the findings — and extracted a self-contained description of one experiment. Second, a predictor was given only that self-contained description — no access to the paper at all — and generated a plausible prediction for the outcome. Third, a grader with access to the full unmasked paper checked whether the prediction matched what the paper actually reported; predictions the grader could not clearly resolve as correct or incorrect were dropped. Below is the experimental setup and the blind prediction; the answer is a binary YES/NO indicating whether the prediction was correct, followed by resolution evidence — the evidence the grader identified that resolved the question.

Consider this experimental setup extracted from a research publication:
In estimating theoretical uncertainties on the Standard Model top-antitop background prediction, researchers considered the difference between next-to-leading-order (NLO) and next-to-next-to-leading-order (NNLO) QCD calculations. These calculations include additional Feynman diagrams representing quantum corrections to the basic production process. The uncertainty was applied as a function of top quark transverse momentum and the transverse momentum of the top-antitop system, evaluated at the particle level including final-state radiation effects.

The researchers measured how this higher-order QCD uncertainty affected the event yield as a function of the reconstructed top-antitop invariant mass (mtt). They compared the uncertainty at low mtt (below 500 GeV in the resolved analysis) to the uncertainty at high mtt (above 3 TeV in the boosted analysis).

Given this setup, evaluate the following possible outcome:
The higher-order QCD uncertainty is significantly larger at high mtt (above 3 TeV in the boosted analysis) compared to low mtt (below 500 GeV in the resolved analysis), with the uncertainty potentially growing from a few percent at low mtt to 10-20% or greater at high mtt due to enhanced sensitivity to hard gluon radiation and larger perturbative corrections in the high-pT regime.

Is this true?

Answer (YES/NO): YES